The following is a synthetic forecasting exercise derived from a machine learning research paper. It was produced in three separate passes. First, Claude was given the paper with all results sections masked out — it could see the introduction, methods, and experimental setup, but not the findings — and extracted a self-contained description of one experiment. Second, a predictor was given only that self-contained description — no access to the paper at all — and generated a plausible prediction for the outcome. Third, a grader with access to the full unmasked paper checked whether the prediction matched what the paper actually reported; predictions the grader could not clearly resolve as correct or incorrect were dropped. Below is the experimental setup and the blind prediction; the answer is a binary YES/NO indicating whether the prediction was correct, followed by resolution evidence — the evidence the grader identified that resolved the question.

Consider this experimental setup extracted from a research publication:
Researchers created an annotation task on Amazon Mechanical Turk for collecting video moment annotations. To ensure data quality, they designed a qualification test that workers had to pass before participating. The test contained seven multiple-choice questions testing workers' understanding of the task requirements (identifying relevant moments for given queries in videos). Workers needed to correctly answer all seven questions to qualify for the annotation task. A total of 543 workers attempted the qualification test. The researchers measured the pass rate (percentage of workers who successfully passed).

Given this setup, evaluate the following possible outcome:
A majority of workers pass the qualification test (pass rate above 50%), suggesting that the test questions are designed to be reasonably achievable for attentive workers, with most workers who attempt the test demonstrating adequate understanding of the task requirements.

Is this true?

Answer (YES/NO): NO